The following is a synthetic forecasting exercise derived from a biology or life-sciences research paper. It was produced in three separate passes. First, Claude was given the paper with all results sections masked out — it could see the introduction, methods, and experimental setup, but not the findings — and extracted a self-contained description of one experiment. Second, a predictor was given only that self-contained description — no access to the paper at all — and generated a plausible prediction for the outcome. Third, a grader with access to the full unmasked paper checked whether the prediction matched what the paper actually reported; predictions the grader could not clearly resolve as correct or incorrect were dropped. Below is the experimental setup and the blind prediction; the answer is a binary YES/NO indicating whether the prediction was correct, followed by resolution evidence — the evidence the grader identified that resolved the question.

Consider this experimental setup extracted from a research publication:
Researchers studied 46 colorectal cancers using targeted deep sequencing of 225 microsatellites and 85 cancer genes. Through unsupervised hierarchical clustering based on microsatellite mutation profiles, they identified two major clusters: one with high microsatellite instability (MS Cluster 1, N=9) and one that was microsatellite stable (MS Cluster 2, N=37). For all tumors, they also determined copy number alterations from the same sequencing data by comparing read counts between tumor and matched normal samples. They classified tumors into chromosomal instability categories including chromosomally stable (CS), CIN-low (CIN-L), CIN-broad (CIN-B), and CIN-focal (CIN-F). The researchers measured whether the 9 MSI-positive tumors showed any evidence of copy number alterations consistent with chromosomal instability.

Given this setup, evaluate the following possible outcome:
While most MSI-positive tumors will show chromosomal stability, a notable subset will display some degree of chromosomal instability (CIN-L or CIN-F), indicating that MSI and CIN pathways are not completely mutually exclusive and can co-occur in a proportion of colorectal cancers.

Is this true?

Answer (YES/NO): NO